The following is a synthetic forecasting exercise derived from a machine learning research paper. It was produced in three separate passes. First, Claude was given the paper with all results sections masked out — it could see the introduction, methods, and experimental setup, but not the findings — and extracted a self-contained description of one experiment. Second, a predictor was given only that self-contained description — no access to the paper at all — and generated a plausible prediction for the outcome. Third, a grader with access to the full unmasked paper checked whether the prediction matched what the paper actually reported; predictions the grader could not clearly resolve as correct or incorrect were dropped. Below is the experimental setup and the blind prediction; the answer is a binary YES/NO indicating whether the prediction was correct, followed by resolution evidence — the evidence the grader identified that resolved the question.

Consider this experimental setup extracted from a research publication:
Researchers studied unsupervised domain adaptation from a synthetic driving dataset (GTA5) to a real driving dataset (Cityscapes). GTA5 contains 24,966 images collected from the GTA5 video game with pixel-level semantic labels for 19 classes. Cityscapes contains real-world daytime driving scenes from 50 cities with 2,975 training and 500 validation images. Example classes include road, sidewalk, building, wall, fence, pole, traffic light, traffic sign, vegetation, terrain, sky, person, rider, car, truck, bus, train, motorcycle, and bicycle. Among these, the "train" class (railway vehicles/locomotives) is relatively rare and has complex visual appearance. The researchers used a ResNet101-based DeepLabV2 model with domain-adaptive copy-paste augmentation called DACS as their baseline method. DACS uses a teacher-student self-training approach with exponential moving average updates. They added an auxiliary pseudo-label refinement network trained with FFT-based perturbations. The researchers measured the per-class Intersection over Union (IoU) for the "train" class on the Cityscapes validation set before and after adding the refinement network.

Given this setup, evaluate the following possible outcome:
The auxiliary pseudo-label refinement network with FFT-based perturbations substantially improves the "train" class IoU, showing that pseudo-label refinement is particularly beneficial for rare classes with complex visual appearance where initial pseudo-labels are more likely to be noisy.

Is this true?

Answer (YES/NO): YES